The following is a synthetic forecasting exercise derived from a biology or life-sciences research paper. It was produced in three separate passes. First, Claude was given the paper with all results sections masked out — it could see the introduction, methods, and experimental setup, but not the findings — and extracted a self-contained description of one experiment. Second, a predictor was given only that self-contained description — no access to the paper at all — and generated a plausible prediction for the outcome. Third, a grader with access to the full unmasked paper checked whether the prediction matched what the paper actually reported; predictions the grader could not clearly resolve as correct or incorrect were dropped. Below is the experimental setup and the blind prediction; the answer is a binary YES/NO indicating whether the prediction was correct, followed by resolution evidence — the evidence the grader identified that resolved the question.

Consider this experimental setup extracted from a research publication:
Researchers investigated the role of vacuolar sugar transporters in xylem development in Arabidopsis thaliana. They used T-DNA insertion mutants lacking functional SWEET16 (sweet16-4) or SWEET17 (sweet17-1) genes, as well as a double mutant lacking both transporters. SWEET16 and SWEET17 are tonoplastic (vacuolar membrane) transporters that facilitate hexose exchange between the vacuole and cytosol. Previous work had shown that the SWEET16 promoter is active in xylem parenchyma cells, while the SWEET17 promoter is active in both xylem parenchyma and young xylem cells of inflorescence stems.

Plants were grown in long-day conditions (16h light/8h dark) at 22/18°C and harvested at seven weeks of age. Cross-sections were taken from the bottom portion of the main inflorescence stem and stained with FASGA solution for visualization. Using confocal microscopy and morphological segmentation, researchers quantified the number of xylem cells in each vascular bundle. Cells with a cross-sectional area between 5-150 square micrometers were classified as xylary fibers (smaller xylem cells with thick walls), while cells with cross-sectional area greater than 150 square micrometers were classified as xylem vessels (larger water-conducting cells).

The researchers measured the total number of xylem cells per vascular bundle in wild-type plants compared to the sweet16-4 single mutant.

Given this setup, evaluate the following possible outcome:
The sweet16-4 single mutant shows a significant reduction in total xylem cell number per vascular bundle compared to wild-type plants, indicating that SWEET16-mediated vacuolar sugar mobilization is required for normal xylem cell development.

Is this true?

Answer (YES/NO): YES